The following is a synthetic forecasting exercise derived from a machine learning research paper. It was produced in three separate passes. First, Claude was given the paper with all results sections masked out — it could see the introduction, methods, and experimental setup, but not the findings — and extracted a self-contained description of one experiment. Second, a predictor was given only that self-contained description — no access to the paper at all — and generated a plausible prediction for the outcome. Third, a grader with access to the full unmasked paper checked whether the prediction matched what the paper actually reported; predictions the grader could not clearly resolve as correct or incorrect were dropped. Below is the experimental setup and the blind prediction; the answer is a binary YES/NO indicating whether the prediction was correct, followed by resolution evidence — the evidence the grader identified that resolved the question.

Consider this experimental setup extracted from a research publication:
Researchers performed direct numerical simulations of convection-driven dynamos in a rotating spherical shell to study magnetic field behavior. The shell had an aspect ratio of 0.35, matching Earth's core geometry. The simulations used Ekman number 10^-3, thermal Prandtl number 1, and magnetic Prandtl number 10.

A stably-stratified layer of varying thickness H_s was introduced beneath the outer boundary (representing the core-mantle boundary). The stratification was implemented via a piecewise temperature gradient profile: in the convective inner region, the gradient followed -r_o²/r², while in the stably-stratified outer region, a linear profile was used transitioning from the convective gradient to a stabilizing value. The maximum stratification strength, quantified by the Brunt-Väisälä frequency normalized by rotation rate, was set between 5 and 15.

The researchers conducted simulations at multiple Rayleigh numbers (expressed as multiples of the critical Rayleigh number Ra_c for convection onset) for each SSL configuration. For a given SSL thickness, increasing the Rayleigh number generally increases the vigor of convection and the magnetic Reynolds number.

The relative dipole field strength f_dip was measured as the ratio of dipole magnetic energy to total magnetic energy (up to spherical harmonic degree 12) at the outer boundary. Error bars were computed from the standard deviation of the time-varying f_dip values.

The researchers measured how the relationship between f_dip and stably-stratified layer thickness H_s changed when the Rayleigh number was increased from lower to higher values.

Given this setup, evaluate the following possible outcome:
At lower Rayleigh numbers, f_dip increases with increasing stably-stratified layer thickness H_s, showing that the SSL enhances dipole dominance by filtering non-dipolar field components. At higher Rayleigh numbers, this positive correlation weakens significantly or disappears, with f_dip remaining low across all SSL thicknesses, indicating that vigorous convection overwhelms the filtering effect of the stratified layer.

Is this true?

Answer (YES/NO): NO